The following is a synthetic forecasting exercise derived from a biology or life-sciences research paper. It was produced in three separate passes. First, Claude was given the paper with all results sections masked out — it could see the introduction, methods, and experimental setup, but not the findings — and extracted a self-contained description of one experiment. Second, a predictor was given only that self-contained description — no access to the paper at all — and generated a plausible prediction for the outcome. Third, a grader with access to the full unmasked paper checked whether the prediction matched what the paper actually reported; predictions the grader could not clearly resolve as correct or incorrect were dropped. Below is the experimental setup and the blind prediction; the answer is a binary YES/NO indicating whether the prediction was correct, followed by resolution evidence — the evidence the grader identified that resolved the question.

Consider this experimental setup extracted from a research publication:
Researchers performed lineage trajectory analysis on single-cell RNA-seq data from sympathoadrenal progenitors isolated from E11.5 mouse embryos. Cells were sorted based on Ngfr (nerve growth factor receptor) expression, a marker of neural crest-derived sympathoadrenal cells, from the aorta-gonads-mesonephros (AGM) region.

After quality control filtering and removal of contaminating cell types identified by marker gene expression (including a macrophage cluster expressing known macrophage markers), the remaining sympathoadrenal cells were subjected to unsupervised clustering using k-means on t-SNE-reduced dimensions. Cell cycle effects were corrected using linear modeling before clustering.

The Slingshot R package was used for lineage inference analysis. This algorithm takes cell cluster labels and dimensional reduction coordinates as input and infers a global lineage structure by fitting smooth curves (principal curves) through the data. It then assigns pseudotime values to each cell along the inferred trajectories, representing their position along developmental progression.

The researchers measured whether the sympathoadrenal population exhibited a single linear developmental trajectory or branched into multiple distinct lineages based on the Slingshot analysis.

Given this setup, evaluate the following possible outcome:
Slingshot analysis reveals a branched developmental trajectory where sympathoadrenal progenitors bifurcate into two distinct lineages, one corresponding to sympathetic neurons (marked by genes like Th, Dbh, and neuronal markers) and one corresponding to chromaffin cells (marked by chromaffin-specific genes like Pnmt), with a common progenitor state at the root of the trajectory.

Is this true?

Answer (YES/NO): NO